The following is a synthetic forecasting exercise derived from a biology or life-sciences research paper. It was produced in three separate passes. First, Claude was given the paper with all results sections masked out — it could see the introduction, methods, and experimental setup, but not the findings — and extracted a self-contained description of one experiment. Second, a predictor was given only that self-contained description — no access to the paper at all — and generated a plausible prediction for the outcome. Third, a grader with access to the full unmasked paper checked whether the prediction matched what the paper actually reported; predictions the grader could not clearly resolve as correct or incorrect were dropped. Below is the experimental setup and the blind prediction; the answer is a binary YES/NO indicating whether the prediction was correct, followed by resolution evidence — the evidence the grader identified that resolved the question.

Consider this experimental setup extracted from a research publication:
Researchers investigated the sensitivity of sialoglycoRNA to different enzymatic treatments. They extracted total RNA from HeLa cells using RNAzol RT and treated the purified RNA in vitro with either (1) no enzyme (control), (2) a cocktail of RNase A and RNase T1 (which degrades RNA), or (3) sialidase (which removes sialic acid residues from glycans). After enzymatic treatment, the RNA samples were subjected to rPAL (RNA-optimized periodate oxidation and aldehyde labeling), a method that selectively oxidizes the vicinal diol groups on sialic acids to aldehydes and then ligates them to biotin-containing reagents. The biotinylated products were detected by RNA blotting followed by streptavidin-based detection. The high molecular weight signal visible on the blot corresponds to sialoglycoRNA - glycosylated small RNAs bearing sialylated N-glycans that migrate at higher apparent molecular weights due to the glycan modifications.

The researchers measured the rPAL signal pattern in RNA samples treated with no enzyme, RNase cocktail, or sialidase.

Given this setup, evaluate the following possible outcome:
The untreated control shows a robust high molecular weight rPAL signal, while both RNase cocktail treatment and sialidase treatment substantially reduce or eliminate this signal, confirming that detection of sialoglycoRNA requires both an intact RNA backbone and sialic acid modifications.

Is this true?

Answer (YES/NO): YES